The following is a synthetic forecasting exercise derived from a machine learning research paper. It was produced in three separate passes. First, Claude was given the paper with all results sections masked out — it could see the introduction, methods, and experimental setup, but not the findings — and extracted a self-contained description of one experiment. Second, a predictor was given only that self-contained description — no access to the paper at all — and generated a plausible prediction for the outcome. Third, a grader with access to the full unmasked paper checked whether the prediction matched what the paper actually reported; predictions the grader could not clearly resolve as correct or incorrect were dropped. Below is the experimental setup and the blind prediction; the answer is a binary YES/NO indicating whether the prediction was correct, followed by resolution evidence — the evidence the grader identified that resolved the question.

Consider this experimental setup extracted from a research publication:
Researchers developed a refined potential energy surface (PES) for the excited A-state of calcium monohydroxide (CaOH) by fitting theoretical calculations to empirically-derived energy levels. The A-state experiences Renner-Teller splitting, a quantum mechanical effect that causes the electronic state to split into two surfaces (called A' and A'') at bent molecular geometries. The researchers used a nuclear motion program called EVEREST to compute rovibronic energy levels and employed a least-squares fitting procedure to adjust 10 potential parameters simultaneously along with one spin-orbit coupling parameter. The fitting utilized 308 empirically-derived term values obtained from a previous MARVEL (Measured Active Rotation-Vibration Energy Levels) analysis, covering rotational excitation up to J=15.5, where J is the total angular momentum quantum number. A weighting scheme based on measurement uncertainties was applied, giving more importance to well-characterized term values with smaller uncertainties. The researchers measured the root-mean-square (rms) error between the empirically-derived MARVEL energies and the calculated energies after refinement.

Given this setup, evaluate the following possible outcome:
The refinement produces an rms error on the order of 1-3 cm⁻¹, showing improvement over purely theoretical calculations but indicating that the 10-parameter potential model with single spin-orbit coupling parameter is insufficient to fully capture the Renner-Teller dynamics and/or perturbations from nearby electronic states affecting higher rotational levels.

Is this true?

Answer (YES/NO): NO